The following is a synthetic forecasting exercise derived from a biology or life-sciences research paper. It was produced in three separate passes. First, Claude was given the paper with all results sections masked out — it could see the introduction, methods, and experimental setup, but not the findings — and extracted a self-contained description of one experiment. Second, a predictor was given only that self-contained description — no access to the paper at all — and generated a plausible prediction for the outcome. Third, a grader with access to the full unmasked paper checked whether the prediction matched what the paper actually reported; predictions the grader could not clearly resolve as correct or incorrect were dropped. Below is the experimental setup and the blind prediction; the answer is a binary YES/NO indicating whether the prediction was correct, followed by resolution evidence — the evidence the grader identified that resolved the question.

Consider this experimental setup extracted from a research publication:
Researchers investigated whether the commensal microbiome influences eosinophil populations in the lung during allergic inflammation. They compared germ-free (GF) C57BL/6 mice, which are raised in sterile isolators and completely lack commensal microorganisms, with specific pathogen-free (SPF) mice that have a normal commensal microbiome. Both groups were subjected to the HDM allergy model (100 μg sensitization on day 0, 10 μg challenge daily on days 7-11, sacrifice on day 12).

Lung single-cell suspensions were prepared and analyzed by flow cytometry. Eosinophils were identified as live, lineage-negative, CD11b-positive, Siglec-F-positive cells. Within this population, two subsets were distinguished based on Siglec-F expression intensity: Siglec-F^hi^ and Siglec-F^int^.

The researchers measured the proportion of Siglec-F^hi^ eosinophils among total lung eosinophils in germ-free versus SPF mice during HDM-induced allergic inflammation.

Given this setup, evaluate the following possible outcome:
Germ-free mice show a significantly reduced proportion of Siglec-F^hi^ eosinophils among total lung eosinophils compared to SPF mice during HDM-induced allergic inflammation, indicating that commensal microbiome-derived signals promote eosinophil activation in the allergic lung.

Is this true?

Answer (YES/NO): NO